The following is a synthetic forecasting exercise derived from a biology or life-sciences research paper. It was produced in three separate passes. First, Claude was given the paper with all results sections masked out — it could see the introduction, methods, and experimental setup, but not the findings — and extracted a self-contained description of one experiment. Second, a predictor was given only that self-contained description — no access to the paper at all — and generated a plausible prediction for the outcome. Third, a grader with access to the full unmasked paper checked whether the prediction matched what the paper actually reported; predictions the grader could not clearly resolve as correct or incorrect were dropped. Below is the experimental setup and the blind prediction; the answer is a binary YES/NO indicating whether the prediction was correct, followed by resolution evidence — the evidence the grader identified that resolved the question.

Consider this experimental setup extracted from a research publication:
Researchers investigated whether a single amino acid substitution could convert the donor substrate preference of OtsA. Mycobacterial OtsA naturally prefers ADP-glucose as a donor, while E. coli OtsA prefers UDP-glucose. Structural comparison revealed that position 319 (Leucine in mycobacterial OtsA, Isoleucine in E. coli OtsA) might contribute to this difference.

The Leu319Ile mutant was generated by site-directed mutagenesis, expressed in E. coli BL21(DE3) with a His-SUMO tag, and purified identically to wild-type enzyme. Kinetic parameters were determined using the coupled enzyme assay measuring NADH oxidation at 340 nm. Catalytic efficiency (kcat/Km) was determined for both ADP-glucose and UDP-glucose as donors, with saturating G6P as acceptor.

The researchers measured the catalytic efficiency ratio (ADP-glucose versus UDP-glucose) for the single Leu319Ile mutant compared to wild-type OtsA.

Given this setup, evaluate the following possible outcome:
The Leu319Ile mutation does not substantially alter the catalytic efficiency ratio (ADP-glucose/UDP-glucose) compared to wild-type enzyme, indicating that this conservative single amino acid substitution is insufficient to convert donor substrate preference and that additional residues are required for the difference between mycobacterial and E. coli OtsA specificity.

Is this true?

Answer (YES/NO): NO